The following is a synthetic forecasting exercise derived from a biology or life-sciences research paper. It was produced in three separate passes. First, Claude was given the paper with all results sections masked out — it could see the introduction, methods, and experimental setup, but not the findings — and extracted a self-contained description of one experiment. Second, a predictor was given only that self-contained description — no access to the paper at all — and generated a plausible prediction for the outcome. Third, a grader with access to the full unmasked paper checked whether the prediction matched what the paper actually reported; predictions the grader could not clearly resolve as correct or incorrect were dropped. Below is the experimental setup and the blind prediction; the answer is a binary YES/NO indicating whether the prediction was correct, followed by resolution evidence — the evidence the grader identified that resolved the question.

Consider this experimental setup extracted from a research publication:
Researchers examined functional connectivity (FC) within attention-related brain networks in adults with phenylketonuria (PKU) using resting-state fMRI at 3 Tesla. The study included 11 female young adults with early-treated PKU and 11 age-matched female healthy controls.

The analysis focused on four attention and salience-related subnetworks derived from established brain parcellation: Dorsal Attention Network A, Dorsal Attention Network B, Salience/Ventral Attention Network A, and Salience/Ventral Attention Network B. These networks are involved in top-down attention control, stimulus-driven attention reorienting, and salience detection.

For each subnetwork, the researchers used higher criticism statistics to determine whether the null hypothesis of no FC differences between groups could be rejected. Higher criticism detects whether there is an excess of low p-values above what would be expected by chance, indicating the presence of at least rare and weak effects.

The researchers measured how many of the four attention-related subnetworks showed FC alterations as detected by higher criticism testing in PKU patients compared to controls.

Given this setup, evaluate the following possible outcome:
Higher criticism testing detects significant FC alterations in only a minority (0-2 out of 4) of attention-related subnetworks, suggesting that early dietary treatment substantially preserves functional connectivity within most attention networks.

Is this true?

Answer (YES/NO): NO